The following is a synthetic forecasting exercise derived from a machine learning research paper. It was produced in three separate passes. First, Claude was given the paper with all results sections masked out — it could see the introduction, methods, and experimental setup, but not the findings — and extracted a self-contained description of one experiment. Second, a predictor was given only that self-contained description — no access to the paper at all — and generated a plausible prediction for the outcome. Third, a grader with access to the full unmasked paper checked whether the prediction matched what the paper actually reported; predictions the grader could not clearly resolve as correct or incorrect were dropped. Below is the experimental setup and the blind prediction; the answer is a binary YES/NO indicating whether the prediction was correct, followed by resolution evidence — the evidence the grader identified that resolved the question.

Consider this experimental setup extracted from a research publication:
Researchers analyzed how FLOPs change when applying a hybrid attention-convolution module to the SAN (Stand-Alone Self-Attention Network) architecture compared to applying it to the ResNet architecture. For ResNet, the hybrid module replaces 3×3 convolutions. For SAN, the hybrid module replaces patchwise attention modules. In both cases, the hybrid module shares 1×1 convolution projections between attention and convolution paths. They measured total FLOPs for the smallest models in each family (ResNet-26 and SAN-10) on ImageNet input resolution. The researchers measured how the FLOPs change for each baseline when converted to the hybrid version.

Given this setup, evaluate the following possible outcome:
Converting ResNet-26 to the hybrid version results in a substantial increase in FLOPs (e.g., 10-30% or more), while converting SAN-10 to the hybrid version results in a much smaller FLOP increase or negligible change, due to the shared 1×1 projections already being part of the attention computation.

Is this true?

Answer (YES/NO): NO